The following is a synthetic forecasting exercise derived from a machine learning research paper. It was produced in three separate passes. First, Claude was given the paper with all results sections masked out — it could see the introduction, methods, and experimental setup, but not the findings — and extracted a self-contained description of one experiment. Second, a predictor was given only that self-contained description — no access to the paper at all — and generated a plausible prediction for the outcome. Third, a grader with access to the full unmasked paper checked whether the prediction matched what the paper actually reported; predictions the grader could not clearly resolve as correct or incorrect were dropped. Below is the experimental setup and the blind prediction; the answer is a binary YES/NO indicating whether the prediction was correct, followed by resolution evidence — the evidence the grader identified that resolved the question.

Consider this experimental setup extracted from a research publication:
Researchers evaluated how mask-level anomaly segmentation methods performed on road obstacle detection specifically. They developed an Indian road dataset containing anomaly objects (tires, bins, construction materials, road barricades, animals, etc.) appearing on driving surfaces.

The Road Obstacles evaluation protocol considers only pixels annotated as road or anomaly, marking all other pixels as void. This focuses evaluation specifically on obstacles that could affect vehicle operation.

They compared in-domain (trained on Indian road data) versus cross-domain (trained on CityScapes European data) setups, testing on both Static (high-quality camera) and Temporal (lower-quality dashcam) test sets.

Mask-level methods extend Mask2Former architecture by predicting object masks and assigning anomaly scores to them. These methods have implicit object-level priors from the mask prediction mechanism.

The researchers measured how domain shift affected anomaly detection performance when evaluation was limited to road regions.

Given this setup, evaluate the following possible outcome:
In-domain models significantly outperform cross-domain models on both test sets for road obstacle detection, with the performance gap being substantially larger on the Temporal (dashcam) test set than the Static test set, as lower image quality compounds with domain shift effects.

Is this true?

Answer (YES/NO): NO